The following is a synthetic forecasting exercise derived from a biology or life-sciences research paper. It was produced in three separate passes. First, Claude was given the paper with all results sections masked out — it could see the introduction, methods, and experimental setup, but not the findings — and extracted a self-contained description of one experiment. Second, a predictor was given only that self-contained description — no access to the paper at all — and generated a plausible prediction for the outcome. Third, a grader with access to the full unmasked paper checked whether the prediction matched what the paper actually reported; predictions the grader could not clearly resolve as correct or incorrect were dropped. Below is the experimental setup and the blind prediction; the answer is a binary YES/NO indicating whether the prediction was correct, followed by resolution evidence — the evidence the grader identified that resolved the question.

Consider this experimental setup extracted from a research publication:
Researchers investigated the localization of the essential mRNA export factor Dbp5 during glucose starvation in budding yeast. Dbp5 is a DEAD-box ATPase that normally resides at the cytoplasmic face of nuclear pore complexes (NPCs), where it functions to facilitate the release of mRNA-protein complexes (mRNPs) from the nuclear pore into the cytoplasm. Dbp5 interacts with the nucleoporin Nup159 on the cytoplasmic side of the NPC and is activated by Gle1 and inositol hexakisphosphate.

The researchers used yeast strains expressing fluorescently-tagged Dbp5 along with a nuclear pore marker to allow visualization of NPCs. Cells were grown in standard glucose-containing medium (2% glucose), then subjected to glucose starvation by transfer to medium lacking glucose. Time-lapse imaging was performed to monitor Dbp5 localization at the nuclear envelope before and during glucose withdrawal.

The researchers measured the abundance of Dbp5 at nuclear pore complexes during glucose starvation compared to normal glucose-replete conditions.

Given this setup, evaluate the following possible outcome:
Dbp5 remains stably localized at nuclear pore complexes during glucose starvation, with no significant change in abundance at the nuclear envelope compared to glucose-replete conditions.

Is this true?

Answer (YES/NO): NO